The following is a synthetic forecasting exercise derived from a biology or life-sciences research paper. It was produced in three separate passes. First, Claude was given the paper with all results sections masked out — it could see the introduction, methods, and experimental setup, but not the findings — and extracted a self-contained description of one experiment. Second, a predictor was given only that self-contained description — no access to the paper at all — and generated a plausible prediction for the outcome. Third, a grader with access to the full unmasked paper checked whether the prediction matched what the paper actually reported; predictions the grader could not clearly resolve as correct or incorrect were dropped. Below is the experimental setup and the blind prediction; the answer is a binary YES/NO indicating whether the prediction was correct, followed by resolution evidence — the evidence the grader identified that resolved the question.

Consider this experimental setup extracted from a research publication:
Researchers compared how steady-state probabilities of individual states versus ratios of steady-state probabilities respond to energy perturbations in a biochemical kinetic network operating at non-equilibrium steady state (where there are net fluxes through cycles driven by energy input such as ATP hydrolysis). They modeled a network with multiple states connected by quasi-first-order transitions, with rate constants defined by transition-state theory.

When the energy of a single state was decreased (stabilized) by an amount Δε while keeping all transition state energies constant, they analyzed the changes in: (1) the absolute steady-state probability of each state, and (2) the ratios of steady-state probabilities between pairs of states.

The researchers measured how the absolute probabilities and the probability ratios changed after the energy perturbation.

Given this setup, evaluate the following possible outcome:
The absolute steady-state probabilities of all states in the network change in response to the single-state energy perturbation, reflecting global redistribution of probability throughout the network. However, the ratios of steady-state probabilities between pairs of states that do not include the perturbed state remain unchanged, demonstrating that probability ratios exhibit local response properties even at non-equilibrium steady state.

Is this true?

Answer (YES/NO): YES